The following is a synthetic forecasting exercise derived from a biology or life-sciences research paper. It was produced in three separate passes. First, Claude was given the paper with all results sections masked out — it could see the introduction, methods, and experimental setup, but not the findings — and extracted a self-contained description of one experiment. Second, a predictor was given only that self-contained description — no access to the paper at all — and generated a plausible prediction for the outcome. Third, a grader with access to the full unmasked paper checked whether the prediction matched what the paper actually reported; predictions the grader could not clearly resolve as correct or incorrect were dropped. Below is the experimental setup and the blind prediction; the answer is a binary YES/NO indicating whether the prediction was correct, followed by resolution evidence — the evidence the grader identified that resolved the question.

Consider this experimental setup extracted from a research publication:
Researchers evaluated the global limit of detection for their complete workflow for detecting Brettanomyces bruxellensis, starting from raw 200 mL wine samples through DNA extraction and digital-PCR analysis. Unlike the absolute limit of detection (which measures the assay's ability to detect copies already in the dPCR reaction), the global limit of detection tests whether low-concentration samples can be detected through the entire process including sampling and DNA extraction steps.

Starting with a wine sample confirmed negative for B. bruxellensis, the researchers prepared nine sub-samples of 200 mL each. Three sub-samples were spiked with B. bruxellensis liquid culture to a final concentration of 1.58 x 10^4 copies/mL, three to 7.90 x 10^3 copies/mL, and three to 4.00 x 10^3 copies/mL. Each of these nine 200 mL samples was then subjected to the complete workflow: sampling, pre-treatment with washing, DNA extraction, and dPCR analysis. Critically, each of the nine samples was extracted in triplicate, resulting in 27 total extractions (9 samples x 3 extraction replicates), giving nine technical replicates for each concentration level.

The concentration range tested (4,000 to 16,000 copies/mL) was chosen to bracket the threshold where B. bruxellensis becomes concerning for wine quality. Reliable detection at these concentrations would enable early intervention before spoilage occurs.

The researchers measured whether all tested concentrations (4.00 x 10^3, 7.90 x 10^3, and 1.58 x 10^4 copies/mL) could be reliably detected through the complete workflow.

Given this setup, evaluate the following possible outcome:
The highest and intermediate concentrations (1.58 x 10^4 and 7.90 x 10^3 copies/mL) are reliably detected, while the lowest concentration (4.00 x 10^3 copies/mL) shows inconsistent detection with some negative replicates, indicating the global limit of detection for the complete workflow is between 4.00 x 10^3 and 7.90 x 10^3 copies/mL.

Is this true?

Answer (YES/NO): NO